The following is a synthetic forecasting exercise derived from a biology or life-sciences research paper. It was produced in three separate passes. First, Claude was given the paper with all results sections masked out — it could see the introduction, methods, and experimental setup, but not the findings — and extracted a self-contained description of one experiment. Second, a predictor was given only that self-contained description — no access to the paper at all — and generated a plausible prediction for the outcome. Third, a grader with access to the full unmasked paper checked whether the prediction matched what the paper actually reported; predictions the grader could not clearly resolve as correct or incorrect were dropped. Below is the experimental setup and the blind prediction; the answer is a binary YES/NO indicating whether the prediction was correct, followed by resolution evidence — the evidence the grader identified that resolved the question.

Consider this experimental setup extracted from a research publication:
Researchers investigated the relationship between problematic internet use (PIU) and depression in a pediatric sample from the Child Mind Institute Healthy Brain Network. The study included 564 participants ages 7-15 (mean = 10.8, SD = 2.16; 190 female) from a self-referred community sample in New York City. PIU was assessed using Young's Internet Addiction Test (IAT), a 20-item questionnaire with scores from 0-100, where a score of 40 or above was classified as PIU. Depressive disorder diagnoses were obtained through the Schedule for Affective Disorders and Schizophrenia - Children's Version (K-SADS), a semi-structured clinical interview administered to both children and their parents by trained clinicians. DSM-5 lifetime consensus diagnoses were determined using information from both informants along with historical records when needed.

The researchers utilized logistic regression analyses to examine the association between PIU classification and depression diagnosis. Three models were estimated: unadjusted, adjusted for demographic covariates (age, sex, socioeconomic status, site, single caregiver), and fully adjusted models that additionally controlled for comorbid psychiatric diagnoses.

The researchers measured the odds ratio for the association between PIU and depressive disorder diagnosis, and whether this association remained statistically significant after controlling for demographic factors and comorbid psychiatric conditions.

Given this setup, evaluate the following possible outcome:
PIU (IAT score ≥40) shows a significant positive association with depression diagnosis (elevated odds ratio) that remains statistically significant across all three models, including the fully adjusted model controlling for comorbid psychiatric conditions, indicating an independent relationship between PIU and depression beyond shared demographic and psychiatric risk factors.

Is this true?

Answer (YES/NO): YES